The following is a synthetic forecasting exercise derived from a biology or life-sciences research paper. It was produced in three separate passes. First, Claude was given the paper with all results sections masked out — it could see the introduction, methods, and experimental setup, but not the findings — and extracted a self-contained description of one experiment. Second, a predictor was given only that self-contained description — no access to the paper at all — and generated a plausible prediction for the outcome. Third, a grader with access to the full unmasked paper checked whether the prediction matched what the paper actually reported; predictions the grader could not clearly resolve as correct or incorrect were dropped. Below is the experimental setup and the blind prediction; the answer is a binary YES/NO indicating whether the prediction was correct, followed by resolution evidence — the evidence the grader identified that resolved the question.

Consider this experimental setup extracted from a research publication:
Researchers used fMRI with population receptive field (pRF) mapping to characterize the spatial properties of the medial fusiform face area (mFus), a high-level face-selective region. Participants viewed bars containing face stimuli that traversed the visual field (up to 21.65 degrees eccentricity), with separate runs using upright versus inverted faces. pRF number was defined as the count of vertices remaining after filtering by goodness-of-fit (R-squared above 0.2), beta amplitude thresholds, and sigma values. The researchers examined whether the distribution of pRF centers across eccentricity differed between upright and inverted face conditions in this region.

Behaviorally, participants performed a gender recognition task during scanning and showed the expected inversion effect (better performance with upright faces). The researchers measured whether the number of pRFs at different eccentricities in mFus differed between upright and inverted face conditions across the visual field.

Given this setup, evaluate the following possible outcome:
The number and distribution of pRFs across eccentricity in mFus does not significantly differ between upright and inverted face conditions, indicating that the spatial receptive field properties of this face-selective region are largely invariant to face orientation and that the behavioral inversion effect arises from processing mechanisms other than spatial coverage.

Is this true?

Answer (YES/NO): NO